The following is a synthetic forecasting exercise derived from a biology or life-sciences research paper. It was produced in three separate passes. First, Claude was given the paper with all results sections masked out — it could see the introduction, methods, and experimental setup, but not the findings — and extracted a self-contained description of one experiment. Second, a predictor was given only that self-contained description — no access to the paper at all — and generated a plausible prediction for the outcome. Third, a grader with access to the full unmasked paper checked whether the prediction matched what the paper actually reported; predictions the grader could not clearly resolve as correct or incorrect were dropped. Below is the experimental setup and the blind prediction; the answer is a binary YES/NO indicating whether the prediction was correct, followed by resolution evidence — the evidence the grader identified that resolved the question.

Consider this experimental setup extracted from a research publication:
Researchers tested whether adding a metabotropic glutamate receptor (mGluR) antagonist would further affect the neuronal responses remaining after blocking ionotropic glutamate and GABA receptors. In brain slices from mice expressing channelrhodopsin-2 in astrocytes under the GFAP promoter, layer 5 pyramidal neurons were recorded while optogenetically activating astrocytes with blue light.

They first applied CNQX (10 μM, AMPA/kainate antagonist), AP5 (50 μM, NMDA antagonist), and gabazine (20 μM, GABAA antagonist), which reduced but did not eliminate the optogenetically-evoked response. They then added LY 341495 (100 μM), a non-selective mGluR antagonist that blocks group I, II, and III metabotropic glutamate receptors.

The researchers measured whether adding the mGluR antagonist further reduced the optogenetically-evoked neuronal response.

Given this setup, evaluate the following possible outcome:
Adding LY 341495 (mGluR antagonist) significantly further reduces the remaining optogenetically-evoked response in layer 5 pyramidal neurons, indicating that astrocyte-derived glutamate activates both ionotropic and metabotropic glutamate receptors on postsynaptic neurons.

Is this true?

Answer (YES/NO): NO